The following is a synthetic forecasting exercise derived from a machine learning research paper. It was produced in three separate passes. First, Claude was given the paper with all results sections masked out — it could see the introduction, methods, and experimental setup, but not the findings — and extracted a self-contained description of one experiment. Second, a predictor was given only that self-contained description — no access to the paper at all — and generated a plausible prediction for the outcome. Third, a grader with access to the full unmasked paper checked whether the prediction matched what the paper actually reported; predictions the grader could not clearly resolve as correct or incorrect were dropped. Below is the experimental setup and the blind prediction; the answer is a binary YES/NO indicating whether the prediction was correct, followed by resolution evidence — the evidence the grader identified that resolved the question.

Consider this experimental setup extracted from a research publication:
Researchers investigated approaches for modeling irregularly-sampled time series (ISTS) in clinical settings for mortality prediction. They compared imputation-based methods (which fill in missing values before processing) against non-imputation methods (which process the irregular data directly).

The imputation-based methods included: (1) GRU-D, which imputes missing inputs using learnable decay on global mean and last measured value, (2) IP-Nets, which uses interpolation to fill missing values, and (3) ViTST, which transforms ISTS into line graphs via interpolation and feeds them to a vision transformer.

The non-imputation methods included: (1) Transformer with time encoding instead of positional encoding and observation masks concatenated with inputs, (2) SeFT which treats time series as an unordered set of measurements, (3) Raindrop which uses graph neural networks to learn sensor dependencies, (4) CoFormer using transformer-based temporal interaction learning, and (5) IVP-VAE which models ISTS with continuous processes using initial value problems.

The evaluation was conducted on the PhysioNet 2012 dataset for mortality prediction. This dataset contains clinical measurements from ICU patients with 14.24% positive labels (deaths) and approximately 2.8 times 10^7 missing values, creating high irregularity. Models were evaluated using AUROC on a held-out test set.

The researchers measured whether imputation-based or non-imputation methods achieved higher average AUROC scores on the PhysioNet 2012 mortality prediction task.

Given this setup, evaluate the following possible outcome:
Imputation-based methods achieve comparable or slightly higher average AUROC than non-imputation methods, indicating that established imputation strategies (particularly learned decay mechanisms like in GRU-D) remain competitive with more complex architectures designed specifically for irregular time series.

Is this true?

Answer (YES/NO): NO